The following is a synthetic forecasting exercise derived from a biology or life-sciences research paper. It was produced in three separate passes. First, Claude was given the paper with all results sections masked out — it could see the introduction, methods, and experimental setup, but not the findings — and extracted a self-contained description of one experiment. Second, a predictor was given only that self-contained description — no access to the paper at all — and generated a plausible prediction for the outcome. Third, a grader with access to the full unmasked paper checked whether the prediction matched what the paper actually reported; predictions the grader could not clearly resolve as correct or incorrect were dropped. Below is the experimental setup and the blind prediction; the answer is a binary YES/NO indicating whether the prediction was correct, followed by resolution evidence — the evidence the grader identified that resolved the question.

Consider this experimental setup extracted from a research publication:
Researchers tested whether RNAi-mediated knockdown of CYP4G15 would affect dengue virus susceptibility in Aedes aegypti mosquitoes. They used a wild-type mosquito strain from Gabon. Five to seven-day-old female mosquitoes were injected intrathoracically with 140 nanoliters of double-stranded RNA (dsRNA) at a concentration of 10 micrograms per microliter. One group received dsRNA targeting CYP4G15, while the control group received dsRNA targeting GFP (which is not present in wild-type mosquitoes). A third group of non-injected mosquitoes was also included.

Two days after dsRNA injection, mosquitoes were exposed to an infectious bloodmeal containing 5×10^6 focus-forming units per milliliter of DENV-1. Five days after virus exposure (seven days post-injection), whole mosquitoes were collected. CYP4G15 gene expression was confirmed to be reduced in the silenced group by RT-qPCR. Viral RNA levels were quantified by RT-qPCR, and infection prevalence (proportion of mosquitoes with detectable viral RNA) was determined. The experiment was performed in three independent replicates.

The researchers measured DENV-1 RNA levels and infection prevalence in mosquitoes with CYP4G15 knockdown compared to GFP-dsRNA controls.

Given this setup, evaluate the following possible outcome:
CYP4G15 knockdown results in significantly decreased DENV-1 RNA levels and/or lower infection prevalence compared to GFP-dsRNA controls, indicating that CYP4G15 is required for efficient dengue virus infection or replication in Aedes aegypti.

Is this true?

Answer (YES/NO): NO